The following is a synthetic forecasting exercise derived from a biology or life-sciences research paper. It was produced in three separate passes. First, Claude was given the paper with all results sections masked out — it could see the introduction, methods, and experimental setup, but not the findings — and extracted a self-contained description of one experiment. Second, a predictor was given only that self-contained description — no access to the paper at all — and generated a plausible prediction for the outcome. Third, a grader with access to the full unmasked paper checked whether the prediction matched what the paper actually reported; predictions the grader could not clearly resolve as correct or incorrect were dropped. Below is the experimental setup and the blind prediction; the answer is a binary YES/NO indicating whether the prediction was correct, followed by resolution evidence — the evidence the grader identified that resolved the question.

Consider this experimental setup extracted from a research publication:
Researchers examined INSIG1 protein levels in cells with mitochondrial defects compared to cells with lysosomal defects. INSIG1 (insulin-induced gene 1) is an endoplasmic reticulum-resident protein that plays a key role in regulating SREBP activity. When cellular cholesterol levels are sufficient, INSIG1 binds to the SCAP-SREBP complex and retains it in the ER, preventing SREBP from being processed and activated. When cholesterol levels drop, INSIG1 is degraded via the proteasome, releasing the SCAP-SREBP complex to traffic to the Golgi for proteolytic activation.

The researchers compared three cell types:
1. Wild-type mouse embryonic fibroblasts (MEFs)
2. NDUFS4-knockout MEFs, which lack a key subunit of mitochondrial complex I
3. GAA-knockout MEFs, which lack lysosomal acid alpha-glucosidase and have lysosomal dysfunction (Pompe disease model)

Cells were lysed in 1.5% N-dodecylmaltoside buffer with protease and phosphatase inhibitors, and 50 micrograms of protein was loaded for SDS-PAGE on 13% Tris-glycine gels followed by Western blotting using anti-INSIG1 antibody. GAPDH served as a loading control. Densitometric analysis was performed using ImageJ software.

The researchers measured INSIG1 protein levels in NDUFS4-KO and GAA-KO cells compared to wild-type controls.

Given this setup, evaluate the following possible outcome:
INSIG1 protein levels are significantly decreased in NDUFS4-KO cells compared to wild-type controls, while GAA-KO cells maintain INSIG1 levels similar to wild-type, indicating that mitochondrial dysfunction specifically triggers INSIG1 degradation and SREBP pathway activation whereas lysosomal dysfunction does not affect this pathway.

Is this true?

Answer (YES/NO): NO